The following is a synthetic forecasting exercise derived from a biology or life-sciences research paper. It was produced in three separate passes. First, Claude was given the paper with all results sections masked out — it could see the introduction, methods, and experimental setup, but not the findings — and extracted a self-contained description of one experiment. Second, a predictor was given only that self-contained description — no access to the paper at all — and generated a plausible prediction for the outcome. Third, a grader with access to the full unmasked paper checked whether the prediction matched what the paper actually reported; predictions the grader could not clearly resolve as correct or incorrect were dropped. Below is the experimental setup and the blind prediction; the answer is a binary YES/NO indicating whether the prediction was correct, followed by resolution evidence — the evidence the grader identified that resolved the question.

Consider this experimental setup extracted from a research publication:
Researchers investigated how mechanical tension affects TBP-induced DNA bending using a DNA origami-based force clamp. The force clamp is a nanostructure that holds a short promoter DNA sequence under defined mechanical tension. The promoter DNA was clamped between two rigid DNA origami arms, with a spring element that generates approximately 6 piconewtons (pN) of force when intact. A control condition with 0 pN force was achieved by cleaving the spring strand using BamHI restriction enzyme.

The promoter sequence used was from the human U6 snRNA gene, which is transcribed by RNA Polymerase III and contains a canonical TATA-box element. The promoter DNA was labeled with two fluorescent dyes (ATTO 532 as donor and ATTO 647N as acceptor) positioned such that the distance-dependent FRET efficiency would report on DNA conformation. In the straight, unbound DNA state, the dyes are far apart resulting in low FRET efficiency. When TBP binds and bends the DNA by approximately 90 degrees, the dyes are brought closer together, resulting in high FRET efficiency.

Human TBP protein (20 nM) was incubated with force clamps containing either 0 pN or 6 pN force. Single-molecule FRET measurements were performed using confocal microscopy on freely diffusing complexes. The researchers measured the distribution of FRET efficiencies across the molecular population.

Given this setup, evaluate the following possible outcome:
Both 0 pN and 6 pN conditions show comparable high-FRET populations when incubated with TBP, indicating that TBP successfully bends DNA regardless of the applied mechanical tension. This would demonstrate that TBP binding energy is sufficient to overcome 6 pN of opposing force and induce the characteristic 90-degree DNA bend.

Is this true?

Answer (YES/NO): NO